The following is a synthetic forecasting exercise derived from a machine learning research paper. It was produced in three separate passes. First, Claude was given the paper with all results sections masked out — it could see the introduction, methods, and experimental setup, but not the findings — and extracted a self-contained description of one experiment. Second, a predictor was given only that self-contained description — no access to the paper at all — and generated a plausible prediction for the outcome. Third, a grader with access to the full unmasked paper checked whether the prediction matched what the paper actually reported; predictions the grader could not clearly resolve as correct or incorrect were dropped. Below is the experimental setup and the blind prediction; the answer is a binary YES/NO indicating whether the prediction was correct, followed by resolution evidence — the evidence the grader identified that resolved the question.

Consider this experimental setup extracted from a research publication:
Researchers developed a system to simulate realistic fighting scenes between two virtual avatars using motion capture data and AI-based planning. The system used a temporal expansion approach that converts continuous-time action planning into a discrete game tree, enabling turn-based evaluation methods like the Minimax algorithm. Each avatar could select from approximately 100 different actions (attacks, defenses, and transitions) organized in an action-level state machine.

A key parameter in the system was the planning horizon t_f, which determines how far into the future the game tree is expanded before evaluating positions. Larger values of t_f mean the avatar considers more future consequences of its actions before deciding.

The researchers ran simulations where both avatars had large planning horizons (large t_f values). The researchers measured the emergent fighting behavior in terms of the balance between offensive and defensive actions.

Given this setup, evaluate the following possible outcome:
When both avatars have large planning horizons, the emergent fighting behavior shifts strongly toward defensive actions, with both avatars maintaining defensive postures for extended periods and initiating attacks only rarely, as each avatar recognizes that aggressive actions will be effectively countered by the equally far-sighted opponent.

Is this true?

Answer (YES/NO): NO